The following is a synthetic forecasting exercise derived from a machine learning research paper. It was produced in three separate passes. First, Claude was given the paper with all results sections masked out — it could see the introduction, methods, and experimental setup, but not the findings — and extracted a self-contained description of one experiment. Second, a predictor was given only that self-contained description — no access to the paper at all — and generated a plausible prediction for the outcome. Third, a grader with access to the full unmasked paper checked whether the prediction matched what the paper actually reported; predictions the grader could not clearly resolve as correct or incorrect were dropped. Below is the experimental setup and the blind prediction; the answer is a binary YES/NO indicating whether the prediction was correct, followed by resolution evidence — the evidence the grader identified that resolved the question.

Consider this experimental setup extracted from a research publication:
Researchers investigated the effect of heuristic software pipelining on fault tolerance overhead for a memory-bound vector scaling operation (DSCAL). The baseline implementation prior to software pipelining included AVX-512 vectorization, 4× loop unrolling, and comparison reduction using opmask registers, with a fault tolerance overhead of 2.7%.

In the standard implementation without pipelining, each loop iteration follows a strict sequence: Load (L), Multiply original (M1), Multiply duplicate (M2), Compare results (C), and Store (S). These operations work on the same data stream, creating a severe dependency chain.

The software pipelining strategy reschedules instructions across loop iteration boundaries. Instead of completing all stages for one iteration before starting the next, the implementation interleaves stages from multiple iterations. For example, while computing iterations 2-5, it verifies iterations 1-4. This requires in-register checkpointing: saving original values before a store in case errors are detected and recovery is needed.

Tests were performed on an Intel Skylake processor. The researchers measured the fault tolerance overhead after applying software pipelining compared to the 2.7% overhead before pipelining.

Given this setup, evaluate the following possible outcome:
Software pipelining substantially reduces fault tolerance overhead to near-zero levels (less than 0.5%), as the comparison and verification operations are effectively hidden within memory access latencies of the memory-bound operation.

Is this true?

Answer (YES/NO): NO